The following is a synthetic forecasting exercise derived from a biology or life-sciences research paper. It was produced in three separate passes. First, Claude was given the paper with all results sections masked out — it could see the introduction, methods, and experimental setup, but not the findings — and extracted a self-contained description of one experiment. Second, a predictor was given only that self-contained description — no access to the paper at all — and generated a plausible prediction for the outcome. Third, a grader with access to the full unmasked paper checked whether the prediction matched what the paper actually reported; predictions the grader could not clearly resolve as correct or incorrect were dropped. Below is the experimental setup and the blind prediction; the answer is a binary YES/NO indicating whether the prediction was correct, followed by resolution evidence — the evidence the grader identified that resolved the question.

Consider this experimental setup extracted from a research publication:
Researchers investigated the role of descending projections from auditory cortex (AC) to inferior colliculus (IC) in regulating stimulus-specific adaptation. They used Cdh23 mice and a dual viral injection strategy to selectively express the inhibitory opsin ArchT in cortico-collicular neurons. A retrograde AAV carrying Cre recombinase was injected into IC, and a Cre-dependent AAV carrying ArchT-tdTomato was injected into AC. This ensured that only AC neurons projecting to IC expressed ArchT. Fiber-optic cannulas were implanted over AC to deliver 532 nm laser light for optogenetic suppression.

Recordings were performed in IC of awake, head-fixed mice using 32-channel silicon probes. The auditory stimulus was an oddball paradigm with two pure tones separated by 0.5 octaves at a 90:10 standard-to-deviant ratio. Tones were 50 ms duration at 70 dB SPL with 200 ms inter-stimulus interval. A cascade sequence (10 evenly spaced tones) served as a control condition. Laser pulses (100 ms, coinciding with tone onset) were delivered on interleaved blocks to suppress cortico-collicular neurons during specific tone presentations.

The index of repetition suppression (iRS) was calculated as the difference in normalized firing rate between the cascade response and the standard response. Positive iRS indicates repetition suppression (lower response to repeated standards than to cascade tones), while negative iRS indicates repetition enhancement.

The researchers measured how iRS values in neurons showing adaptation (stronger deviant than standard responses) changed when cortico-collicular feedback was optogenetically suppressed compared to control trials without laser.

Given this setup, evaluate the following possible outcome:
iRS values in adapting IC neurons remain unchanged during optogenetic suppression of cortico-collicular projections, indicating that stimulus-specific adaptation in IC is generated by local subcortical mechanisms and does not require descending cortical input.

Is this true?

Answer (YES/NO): NO